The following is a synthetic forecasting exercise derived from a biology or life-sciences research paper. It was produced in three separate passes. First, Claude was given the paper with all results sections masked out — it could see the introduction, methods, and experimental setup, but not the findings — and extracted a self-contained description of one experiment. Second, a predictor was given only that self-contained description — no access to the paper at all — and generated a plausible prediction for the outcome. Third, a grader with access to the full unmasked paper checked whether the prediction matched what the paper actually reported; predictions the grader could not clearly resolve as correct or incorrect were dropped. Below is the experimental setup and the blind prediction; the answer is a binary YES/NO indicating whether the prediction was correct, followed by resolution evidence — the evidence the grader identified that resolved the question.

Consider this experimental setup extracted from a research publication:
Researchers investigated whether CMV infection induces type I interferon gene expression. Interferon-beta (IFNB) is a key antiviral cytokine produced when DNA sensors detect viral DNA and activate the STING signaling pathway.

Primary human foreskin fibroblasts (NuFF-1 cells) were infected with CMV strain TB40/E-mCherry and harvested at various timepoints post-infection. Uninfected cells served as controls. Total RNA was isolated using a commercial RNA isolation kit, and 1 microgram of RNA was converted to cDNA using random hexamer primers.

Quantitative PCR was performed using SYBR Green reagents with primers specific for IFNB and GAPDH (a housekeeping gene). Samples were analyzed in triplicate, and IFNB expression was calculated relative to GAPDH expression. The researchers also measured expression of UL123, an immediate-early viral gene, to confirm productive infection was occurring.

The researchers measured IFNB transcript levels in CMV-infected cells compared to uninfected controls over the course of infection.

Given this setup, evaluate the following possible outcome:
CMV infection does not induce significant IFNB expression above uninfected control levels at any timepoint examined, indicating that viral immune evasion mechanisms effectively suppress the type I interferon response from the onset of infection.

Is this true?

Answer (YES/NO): NO